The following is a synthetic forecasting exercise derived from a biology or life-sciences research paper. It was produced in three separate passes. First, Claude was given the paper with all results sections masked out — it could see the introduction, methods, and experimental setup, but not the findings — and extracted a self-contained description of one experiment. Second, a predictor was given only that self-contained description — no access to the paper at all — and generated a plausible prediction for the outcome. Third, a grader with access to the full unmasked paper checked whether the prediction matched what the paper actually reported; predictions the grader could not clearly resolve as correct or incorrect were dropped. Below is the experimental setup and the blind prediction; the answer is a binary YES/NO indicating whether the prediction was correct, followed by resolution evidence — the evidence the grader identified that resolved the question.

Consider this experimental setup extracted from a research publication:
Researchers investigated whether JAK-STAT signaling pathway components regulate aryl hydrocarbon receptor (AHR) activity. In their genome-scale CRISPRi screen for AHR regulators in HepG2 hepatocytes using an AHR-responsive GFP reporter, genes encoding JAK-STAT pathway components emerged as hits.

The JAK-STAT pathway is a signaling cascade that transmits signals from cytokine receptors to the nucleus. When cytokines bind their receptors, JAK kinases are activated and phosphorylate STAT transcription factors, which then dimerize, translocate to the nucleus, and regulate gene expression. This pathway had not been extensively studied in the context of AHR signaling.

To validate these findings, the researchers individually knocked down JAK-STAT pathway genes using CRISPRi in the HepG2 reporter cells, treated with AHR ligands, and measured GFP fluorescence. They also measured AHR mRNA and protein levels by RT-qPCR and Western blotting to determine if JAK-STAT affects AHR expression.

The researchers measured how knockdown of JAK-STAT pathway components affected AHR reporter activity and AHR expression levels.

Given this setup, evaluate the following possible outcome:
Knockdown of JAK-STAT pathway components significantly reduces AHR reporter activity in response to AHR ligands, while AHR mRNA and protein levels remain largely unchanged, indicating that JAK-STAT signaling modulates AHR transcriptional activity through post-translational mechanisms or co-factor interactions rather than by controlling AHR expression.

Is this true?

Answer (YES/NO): NO